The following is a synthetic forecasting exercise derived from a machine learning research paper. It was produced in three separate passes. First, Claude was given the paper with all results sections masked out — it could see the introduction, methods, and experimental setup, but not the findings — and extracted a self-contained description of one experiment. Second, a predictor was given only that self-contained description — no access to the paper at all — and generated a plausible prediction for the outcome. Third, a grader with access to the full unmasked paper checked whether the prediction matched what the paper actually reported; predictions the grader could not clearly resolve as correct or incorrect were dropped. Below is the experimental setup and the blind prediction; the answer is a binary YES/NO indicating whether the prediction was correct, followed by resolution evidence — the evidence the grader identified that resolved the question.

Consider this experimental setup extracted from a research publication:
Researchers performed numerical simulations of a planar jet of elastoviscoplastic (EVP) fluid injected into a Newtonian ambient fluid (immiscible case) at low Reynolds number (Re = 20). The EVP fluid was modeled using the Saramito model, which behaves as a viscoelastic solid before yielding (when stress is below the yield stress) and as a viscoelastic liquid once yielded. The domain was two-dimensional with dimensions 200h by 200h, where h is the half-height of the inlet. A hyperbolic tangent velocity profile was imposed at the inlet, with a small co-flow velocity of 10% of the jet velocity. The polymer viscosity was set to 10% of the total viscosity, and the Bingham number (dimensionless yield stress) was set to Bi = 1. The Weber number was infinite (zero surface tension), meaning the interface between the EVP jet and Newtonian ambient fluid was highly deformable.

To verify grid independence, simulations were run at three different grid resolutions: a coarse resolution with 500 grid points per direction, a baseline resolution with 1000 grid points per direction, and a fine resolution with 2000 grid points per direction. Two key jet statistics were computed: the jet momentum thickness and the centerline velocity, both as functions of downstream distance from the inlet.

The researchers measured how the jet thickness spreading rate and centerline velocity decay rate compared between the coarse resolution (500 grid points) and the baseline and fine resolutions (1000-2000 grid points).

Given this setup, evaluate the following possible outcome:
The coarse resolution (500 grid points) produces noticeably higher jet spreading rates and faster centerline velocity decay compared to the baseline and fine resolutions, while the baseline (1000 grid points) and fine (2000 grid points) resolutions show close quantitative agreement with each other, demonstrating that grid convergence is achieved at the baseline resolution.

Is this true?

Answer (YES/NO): YES